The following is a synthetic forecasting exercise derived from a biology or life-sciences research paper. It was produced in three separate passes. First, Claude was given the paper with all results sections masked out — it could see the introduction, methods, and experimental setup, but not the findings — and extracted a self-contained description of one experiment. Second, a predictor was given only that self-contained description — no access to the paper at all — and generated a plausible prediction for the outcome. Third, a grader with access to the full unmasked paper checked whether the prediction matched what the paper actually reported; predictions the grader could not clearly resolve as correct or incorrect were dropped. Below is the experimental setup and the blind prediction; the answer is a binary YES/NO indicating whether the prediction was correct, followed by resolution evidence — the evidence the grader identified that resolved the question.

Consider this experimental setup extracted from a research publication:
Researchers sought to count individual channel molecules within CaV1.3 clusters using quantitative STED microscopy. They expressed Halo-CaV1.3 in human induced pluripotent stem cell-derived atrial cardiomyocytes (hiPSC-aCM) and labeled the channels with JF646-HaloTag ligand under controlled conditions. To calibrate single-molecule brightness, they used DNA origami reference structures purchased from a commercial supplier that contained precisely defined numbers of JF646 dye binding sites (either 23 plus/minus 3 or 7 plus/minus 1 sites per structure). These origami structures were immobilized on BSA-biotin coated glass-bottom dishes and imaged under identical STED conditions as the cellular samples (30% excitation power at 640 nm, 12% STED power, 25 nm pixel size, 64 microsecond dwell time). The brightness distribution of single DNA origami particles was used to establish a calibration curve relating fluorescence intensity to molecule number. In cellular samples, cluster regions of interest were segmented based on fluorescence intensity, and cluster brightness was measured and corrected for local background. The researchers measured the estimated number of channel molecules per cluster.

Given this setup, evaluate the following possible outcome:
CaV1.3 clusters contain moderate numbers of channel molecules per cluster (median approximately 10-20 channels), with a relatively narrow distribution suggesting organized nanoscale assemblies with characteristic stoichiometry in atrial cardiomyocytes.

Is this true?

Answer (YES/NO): NO